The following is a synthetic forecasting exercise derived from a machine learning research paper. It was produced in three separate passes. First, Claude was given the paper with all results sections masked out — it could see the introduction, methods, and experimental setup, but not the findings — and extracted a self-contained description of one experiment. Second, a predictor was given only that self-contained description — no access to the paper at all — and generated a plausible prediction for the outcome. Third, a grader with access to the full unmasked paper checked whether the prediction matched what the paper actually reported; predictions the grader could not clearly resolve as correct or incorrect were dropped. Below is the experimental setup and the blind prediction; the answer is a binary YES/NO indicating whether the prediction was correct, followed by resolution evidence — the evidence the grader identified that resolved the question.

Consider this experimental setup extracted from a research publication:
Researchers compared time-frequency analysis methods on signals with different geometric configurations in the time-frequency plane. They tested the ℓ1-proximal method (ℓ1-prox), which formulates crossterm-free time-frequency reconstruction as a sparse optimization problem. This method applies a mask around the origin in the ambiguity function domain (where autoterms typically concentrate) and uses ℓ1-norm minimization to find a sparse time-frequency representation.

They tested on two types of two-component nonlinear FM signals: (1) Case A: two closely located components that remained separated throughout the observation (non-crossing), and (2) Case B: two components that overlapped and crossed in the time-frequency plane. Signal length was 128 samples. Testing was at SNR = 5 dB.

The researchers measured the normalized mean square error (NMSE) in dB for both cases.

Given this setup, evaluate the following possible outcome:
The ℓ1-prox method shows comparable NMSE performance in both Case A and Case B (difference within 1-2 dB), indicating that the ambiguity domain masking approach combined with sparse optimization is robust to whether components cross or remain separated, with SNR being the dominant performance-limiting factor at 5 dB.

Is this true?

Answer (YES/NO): YES